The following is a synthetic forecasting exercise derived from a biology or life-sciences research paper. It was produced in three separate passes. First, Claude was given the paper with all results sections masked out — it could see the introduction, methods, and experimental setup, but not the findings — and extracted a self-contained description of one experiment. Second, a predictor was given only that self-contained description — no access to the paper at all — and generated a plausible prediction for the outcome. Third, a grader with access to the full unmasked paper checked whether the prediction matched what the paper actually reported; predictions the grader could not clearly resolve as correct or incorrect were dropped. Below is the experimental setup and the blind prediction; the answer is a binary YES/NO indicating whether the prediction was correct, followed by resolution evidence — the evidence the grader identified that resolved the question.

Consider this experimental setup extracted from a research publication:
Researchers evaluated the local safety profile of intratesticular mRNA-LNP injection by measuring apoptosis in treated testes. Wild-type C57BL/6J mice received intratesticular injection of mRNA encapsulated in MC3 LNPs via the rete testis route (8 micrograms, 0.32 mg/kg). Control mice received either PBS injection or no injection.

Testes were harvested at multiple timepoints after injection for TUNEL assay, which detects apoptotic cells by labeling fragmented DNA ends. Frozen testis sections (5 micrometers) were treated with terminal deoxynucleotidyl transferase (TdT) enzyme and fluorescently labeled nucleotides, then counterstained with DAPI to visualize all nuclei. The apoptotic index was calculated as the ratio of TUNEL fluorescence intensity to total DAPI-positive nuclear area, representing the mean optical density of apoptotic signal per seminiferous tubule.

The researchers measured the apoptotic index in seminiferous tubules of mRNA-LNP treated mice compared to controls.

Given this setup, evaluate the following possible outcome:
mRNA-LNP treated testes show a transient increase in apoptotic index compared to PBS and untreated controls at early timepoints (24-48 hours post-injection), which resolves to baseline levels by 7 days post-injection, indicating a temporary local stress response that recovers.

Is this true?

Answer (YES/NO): NO